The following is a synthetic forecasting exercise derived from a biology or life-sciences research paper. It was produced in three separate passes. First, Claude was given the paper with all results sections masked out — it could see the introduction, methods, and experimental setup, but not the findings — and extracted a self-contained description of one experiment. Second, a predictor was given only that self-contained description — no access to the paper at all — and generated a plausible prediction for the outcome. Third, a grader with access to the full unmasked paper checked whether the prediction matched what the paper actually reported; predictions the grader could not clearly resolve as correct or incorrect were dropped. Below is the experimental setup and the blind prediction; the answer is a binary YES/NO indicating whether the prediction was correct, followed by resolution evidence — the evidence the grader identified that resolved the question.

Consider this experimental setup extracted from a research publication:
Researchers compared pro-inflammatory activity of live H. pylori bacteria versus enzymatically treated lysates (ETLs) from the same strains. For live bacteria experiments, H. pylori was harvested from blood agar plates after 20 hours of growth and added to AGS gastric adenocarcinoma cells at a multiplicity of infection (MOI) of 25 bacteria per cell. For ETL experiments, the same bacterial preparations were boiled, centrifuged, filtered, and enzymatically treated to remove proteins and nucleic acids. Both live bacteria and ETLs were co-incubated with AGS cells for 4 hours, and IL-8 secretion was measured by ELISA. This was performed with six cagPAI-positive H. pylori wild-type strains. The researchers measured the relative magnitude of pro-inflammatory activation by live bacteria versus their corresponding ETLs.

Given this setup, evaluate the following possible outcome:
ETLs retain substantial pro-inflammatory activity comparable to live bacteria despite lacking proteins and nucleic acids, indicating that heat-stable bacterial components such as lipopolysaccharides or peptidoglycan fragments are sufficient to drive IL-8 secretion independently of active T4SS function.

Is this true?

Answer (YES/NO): NO